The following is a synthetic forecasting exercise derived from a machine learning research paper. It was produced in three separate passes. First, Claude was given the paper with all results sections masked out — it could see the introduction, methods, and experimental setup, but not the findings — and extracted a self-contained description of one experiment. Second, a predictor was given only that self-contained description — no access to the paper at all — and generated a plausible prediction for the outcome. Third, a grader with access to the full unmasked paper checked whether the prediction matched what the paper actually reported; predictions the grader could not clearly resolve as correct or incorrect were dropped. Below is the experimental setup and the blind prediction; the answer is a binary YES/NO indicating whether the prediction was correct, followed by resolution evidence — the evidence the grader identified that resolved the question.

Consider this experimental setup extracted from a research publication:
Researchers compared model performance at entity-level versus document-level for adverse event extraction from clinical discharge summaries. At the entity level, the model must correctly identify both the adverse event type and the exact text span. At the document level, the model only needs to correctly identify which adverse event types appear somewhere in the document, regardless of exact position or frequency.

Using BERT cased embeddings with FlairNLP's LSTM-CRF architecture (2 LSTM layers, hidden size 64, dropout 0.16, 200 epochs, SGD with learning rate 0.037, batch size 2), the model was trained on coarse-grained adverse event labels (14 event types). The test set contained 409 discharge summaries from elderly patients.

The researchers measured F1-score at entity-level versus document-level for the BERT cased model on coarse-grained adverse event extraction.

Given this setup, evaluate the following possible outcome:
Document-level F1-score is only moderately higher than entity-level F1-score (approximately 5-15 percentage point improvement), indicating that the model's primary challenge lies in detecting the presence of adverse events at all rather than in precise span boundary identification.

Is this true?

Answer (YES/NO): YES